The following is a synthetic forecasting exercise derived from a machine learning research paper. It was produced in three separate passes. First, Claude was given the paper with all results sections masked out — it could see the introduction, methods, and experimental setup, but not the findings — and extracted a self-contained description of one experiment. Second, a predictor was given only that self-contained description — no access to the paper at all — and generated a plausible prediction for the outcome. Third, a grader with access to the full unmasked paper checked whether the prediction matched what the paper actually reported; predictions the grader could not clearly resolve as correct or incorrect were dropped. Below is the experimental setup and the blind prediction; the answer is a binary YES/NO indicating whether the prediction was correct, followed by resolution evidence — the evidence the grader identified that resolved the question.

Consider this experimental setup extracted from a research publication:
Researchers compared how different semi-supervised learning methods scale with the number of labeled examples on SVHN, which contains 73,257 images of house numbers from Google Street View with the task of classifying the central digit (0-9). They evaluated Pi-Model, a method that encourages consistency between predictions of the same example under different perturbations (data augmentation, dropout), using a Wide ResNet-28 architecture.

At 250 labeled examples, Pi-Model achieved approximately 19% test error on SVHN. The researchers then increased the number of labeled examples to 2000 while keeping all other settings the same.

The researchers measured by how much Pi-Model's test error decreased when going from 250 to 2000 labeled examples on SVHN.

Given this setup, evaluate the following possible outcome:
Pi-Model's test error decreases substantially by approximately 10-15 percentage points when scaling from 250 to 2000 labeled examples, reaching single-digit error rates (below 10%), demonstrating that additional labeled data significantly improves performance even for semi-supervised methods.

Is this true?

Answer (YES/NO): YES